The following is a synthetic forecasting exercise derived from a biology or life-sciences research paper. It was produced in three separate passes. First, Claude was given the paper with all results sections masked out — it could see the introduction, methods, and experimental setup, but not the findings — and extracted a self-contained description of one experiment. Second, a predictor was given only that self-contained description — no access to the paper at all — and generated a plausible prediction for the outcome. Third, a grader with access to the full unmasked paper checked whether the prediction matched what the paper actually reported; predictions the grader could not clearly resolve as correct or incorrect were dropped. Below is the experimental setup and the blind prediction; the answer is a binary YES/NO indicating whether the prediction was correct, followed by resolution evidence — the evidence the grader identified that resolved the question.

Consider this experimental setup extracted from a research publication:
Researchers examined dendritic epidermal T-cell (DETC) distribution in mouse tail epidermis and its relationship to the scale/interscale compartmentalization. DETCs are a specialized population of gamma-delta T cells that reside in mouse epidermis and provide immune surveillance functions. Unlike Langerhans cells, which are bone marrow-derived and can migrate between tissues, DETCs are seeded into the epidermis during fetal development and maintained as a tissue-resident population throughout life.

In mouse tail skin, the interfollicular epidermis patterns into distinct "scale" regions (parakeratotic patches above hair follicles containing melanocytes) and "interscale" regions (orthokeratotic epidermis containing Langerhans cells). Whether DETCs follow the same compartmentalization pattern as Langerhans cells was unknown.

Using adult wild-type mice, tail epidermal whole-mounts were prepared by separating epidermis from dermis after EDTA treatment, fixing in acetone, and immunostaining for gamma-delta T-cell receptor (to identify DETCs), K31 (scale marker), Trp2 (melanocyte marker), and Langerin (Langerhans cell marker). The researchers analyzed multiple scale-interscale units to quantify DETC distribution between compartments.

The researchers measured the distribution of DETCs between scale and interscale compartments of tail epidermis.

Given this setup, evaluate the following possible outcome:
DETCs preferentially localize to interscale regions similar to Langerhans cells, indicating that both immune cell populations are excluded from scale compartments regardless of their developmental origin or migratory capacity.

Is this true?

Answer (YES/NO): YES